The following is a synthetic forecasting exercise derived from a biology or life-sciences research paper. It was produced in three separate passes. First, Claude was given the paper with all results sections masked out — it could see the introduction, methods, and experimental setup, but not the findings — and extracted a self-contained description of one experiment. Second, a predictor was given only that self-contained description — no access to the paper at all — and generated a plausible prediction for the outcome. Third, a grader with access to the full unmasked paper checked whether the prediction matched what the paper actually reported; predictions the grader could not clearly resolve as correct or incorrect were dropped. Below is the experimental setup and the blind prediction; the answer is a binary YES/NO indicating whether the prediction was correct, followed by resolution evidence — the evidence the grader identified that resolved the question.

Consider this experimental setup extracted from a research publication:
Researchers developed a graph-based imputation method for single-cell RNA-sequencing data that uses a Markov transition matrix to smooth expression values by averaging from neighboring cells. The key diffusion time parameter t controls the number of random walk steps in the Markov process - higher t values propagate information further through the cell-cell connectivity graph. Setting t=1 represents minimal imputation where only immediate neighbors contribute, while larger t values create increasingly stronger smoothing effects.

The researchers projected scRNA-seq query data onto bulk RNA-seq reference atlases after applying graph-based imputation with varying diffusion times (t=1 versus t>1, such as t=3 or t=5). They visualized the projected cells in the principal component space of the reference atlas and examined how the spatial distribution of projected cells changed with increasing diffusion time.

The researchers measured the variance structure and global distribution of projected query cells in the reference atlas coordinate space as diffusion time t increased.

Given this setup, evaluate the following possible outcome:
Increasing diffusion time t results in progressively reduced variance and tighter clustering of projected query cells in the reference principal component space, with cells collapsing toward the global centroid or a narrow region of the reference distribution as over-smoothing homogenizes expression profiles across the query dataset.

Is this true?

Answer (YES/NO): YES